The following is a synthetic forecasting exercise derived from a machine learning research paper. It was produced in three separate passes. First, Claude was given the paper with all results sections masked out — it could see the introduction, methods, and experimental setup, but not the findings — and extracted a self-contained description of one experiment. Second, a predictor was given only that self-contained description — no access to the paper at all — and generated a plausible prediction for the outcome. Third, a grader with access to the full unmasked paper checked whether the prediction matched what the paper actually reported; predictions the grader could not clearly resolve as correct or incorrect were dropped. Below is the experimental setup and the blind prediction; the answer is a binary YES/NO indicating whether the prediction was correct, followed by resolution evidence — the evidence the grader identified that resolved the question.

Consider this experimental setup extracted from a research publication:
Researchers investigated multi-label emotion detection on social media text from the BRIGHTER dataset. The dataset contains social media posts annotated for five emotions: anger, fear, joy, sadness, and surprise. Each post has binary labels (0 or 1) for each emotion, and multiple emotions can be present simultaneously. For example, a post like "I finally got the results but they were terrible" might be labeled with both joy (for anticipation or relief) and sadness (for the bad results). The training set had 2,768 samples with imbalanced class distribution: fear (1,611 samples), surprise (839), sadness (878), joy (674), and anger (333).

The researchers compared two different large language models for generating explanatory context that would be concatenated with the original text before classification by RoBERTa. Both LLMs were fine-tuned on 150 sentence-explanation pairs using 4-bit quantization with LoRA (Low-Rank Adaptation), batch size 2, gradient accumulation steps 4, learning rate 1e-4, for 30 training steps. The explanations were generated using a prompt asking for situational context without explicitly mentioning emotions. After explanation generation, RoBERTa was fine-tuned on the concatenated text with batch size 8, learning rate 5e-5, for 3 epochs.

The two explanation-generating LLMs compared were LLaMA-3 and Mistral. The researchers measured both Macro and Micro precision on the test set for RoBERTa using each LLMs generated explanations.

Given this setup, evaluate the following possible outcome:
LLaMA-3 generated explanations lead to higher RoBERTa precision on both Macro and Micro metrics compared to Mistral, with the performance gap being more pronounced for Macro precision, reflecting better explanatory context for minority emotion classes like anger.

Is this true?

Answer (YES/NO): NO